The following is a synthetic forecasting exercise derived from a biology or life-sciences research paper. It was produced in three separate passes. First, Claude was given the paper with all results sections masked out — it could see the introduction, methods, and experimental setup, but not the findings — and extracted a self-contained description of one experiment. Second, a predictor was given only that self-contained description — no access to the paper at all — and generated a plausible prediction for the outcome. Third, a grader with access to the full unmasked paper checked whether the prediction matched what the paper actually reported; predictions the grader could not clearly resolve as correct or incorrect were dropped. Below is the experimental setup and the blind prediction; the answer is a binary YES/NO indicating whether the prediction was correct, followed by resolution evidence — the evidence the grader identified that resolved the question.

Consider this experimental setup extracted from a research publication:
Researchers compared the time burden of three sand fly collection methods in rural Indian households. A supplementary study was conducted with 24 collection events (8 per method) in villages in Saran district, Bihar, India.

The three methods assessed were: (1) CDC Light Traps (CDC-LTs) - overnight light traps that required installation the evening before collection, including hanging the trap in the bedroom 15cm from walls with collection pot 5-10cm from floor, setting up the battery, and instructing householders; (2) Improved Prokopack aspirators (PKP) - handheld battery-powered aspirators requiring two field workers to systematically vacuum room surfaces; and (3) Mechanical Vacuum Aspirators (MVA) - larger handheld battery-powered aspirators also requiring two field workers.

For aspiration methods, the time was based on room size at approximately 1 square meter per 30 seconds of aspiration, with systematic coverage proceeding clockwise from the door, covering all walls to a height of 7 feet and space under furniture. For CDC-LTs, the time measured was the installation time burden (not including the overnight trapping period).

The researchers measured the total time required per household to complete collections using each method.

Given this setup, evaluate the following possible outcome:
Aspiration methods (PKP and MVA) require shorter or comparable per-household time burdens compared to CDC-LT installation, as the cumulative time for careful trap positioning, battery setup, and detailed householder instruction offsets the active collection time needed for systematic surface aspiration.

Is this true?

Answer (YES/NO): NO